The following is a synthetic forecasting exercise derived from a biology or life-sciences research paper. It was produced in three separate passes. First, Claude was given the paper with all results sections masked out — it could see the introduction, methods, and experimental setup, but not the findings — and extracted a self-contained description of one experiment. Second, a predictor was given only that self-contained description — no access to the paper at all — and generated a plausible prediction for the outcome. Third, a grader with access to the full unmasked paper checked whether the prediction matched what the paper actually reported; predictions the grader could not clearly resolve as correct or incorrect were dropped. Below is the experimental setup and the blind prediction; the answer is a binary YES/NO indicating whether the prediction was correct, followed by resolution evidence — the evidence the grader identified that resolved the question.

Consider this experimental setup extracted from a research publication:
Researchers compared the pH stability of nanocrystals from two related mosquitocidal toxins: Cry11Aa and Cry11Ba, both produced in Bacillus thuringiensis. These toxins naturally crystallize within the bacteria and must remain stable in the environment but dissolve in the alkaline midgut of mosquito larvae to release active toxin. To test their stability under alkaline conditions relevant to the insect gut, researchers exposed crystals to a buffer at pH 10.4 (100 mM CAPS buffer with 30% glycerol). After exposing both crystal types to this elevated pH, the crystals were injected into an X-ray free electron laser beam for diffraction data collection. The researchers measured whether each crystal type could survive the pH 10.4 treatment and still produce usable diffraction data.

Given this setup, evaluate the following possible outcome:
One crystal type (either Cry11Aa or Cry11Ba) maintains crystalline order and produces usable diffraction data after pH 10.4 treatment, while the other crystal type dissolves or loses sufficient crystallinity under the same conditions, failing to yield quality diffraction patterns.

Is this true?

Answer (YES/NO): YES